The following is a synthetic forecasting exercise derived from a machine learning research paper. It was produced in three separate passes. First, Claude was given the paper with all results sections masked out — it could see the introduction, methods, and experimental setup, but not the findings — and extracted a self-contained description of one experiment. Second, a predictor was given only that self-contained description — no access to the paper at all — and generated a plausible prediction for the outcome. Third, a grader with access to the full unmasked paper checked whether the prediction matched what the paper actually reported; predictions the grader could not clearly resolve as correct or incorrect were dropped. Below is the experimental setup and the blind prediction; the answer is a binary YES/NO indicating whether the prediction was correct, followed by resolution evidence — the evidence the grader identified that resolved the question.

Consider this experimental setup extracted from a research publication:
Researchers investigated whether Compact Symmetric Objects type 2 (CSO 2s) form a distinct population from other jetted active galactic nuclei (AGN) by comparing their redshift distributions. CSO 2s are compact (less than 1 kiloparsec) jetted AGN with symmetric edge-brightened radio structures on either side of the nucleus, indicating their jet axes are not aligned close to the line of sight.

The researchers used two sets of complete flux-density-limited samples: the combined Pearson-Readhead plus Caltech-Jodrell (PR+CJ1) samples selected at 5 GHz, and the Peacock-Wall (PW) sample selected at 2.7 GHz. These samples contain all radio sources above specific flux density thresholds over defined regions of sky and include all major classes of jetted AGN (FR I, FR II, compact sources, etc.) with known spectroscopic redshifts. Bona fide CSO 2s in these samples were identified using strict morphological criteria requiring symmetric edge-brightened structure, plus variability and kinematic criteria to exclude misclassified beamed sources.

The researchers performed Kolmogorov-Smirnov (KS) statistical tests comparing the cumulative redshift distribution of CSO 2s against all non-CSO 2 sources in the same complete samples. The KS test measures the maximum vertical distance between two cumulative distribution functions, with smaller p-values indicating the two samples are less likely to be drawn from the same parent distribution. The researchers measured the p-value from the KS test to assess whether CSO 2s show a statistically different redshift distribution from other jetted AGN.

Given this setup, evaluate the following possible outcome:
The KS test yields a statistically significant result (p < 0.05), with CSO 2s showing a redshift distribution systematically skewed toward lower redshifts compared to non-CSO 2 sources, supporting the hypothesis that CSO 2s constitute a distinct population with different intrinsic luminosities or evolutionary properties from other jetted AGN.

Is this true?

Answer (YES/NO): YES